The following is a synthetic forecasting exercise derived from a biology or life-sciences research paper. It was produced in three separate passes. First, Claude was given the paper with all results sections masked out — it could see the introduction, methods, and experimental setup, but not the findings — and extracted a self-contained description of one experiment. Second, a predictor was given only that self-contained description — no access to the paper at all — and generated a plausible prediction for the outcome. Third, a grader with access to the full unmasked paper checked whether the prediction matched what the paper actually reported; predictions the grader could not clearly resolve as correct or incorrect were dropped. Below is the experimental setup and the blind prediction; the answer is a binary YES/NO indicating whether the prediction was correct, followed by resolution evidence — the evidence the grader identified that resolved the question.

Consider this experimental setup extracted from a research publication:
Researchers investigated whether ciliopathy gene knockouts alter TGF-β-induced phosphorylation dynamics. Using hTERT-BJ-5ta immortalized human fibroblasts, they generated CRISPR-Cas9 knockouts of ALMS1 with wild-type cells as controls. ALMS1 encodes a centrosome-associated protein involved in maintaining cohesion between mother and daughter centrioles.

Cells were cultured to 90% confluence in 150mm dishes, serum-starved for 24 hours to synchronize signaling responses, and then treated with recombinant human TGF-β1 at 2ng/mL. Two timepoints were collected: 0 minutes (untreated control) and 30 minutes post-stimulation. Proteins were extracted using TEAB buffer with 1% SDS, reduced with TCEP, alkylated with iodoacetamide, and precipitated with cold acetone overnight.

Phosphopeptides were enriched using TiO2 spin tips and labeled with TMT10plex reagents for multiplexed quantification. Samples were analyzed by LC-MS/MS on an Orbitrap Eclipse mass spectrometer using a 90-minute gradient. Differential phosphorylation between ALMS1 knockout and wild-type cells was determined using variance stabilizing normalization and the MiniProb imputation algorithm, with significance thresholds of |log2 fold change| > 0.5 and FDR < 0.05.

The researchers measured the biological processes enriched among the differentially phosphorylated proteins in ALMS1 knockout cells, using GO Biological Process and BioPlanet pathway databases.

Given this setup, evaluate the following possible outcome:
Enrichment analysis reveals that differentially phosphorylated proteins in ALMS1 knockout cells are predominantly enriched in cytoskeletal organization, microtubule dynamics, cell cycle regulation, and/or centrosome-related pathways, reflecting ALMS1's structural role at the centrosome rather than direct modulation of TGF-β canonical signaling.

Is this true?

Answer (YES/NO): NO